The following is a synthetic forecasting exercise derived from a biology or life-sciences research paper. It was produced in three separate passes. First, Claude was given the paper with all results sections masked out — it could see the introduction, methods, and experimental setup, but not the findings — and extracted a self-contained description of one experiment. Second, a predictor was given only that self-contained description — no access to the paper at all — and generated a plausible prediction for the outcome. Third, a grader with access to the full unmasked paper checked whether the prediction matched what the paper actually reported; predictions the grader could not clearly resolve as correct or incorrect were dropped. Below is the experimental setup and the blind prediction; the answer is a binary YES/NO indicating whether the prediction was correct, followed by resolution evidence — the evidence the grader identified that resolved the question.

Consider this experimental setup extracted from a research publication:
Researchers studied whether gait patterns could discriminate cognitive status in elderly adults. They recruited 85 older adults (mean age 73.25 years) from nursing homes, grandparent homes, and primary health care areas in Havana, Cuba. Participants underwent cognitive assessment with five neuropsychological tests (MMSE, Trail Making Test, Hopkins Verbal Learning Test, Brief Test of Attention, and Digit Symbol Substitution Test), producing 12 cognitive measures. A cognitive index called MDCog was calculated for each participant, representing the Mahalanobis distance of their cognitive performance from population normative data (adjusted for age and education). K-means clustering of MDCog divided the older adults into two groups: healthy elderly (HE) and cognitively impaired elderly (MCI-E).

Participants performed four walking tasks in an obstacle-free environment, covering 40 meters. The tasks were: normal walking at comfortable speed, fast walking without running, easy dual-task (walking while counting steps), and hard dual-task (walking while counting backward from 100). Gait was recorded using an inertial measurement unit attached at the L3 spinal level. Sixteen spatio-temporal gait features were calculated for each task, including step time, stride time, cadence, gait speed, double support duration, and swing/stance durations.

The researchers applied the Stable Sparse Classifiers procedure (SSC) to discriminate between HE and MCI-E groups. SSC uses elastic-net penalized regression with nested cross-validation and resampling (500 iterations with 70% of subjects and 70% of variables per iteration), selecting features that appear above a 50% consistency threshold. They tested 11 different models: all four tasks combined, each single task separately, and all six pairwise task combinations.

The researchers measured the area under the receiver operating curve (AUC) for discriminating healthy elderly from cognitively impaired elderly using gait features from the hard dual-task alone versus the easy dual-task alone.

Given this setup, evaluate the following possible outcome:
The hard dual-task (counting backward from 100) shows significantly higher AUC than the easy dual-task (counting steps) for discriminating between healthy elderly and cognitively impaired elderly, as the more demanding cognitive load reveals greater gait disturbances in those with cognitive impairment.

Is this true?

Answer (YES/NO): NO